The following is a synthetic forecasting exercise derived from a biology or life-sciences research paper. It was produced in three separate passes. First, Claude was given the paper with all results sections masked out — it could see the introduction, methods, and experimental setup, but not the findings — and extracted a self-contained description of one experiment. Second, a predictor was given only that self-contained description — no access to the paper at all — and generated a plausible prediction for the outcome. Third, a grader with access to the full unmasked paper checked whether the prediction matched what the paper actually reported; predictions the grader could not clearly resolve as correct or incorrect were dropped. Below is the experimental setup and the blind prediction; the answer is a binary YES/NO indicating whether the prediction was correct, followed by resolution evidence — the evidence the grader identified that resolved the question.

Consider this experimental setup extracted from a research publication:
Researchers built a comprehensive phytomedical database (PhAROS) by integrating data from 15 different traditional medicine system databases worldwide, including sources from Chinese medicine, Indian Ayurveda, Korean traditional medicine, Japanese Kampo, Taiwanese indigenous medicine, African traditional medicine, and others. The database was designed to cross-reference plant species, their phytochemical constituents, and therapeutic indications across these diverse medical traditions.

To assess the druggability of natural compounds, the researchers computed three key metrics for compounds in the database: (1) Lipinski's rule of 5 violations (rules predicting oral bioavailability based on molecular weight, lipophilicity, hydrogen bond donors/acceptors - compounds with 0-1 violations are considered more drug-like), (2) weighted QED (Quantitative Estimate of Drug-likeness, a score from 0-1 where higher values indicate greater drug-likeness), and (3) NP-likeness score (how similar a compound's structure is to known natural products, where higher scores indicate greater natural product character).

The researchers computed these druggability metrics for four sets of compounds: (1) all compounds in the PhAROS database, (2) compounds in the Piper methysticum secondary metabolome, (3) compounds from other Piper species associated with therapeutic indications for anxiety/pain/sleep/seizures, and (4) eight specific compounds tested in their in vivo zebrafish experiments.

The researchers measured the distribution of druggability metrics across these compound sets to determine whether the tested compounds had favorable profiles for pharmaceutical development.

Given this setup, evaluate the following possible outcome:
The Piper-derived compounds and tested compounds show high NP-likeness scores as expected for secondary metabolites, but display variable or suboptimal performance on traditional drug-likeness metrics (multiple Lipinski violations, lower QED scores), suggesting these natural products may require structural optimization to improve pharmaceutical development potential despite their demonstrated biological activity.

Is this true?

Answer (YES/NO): NO